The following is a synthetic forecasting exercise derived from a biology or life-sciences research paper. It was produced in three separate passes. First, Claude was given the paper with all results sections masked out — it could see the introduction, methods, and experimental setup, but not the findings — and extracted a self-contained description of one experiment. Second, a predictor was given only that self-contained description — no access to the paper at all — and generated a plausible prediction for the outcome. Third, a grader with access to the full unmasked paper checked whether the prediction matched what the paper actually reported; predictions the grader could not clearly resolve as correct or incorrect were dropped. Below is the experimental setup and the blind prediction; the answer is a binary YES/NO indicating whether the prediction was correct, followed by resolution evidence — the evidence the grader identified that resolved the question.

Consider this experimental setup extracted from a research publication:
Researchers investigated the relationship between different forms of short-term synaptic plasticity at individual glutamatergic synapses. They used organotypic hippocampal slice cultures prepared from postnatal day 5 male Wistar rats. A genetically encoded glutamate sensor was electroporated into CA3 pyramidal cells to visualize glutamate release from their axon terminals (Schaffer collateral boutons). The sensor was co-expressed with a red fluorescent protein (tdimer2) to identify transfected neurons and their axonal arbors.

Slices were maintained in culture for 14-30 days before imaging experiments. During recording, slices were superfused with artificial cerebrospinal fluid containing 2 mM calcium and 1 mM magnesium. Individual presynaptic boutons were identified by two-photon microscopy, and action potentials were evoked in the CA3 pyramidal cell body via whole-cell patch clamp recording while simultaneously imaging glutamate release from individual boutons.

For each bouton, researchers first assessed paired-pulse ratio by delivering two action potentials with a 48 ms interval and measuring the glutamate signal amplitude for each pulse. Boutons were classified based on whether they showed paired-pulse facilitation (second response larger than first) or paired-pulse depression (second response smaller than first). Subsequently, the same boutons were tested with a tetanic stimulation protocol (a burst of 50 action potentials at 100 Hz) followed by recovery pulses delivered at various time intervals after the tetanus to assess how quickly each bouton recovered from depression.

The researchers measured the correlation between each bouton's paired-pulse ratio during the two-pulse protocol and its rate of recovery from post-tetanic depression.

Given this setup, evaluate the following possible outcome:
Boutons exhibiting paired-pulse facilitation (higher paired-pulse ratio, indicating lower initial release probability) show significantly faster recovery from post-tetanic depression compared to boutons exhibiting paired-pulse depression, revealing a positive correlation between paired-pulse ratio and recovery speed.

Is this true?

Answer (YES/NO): YES